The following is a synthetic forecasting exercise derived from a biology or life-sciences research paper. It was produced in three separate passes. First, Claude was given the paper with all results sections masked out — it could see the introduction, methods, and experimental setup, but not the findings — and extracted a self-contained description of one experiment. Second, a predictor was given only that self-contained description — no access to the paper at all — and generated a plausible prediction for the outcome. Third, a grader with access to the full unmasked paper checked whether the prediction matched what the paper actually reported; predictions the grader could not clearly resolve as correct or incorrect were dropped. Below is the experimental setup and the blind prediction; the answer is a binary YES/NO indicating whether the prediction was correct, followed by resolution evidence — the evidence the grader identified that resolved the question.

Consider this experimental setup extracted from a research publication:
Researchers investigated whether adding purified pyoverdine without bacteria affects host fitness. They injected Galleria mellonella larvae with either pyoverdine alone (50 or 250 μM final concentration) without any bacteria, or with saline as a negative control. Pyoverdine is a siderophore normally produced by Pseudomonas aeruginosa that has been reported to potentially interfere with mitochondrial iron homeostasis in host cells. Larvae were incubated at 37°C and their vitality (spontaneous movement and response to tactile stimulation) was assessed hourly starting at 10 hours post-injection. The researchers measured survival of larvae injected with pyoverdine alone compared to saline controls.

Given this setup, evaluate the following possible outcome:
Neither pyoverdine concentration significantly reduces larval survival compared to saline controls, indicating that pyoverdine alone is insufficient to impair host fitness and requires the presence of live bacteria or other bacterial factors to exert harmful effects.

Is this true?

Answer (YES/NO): YES